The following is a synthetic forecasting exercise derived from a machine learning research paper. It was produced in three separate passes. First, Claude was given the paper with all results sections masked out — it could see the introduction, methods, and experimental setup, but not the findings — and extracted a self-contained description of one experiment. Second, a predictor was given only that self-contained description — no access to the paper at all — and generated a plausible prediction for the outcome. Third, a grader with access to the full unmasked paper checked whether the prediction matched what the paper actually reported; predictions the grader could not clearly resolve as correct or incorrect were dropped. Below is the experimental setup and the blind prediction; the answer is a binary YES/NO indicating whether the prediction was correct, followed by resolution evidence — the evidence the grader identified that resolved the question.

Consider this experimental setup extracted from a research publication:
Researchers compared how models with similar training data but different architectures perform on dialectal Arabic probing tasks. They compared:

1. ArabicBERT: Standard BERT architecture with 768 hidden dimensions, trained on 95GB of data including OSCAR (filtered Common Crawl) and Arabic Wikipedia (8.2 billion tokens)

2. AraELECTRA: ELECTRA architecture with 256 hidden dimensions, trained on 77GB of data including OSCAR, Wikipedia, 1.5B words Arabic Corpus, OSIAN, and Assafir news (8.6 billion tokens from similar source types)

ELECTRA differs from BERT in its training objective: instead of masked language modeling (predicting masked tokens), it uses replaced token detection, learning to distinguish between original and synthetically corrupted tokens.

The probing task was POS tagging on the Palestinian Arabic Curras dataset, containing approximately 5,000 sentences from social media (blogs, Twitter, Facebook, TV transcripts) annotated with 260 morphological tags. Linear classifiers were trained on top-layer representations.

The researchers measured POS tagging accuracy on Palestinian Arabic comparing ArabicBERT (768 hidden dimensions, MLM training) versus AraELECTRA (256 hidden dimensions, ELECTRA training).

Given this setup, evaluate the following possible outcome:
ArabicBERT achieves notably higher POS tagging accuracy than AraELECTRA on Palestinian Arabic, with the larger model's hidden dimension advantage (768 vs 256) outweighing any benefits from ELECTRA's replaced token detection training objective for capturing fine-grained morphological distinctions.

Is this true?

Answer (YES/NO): YES